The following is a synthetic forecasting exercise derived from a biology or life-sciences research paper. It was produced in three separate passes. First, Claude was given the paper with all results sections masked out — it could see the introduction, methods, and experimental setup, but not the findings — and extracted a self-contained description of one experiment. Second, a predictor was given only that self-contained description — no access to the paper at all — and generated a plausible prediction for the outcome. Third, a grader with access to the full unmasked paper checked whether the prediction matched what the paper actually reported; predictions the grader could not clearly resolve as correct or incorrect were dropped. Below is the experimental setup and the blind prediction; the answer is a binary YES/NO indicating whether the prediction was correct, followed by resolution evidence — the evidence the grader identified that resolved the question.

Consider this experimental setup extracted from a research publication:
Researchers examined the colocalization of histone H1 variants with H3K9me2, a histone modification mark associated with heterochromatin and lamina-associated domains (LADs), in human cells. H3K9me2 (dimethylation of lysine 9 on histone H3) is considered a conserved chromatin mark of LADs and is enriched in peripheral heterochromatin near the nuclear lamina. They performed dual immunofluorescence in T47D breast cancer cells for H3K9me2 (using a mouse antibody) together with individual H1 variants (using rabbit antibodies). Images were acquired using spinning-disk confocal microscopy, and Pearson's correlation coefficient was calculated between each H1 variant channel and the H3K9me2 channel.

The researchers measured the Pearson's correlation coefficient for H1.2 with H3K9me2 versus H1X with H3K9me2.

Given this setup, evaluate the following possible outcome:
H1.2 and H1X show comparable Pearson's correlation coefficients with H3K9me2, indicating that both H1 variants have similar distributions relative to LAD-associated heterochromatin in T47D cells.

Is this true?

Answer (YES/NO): NO